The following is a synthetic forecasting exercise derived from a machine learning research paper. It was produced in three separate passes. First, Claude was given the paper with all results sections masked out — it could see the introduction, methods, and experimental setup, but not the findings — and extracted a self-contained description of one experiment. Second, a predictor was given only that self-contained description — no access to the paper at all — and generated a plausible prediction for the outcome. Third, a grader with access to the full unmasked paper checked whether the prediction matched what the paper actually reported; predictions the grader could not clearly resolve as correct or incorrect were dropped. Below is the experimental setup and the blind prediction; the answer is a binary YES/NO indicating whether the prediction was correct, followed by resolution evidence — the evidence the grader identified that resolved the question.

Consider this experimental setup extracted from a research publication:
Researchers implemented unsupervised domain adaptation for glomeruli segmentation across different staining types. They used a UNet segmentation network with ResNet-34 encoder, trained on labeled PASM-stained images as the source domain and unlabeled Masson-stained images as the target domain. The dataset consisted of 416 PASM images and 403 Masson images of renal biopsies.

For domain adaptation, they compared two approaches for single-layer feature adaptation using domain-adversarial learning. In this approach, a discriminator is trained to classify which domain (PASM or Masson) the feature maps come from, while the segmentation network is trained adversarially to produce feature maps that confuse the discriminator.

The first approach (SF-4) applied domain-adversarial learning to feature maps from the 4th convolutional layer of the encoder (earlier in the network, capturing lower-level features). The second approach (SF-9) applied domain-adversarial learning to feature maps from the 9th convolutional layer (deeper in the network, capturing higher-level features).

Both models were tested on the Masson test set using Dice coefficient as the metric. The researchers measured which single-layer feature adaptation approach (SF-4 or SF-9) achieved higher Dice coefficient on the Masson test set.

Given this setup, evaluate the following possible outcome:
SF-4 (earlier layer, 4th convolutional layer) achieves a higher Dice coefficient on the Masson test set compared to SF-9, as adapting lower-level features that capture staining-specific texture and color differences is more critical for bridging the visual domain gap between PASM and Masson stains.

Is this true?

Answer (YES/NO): NO